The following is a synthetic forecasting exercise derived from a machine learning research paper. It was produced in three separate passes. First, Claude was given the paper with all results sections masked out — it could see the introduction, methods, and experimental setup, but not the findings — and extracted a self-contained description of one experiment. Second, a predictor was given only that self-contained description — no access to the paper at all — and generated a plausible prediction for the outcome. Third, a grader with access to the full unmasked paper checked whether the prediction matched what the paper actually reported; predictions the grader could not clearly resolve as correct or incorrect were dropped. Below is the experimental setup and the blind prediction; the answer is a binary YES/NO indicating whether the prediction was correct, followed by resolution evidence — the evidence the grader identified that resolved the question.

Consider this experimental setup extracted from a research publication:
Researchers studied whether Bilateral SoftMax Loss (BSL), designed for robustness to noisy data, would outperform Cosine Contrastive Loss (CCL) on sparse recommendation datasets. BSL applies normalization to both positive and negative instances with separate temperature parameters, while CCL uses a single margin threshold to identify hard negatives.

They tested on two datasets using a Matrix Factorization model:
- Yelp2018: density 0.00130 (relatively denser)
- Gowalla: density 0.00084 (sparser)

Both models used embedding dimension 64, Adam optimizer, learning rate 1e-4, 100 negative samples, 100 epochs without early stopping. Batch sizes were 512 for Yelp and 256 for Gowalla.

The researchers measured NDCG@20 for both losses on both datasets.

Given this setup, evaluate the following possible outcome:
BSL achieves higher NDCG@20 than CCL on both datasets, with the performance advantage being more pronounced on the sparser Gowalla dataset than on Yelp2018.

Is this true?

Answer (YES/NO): YES